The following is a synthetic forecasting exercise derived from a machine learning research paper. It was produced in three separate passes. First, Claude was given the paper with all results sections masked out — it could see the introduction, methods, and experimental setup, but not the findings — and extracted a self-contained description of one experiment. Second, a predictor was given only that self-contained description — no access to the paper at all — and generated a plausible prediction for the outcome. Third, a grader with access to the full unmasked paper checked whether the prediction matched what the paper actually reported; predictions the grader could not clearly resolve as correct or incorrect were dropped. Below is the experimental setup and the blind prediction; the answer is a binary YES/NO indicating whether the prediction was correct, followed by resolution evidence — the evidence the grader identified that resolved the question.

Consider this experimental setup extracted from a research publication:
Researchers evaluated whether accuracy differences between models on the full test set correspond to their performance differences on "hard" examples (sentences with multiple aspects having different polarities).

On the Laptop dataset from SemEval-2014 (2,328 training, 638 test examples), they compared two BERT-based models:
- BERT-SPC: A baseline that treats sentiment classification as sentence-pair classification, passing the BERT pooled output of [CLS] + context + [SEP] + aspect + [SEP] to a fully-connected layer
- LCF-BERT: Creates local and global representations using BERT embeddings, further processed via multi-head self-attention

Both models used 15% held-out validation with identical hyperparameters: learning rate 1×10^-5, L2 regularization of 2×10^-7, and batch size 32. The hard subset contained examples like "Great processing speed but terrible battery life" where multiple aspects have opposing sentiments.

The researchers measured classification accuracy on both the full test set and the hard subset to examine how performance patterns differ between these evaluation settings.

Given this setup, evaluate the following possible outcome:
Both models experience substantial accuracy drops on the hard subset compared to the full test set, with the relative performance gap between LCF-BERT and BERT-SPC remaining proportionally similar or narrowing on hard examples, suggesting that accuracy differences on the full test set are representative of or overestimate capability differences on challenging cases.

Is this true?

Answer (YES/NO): NO